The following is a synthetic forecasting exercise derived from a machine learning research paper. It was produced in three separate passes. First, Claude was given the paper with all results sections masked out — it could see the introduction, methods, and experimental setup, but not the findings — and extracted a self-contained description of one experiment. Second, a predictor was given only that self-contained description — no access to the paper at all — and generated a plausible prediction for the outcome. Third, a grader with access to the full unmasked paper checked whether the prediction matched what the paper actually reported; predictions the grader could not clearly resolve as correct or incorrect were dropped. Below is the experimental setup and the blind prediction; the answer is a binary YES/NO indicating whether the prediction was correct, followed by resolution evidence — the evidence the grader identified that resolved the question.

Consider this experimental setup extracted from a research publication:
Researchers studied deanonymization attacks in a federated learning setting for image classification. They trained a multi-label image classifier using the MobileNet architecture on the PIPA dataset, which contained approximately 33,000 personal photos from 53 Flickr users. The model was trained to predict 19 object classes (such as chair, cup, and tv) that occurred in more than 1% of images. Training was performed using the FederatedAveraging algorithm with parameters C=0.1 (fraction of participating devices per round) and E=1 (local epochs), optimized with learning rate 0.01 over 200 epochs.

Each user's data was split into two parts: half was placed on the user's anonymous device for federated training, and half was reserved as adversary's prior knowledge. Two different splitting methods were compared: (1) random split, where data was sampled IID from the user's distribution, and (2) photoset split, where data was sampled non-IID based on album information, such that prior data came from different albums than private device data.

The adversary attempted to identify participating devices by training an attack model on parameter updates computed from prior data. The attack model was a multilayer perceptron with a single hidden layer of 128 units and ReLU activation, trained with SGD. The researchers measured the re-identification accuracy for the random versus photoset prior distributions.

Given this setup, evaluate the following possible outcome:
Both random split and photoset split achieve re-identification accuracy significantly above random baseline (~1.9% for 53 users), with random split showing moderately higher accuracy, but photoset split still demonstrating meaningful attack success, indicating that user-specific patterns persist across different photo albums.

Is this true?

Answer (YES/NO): NO